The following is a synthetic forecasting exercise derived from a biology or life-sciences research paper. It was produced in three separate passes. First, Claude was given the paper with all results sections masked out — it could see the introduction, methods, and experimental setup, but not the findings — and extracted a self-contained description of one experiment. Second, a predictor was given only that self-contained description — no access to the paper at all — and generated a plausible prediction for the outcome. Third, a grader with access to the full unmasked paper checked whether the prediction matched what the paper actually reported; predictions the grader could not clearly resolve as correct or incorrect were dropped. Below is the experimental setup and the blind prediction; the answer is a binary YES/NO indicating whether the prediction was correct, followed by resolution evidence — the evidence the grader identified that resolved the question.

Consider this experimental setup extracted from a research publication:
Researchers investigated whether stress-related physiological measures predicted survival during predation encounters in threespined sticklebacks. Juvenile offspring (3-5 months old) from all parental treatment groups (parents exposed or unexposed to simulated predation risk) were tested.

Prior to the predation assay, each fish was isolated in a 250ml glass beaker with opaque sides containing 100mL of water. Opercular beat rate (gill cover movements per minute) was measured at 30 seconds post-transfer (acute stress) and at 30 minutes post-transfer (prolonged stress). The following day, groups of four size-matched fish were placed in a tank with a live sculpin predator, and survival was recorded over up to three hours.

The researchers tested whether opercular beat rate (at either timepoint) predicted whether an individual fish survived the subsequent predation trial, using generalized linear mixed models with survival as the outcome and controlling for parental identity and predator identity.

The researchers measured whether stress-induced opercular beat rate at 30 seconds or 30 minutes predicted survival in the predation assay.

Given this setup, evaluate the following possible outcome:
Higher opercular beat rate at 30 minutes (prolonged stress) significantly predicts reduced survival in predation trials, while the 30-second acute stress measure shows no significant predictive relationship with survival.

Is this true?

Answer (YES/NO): NO